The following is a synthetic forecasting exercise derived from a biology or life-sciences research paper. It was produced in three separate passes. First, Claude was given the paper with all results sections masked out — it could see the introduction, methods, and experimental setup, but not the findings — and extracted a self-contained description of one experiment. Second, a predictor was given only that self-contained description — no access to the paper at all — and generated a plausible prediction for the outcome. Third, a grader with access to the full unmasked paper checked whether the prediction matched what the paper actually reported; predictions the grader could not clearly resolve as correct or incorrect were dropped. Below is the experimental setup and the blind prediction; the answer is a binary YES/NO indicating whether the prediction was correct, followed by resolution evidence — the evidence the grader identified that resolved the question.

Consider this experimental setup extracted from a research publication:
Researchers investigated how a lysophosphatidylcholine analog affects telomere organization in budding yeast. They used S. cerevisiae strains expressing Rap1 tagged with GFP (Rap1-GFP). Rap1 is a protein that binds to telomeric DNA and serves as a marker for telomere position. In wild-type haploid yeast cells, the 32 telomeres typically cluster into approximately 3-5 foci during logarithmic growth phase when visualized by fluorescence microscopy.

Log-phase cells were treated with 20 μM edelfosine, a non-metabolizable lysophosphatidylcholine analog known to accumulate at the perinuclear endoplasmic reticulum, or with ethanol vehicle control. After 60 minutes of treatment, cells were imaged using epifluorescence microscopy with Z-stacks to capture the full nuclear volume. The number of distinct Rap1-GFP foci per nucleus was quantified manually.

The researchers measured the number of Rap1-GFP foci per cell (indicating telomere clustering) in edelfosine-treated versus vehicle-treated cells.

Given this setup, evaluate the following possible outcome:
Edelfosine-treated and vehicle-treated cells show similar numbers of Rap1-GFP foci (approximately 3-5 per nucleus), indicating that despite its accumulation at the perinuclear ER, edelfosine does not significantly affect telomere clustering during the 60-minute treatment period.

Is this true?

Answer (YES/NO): NO